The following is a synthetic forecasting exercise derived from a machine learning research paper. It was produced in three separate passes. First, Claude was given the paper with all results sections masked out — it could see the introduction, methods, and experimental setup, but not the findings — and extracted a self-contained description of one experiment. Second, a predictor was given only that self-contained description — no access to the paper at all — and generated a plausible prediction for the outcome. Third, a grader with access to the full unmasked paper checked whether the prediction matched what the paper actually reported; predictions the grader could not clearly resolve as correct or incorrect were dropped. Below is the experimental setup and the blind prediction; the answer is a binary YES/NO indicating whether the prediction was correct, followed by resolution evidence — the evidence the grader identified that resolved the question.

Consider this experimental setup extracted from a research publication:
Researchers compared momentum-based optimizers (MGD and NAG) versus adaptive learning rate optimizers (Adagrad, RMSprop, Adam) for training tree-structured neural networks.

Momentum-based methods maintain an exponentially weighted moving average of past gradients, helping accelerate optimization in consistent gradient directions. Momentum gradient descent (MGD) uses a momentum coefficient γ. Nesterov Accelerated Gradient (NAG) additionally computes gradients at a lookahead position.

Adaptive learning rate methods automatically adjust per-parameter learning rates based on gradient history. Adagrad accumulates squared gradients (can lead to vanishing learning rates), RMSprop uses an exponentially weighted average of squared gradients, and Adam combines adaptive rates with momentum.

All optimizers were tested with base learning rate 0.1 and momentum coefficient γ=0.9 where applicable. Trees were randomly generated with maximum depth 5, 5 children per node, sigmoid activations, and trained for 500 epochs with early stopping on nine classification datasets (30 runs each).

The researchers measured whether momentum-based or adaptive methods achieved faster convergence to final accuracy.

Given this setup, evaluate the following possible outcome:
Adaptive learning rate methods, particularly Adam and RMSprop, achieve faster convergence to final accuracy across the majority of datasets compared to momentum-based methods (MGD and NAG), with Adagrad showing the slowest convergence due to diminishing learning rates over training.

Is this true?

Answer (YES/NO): NO